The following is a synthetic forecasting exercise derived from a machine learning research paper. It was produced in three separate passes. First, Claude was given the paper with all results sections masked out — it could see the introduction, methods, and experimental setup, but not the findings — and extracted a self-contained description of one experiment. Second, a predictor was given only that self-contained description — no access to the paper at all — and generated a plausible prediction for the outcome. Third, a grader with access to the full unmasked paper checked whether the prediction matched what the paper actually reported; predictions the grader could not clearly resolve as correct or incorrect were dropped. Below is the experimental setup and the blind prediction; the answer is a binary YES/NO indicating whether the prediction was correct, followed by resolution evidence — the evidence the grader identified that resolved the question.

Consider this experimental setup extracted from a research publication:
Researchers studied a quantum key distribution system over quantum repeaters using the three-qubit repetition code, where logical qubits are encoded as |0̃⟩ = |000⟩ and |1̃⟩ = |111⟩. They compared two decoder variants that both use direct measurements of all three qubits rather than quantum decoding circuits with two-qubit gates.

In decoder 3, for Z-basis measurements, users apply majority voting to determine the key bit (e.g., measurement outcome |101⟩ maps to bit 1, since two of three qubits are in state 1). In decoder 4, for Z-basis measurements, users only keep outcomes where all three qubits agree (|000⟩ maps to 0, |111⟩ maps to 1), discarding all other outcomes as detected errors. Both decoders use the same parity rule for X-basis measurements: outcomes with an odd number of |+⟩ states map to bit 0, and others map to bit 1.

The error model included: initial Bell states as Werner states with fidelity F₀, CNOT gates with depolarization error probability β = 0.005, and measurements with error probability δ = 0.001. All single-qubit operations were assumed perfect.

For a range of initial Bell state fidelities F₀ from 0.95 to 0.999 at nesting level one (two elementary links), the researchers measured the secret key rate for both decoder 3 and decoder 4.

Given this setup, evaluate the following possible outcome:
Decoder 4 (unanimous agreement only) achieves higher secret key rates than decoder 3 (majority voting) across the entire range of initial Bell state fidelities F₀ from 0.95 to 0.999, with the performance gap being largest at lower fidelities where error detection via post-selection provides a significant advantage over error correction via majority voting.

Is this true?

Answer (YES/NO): NO